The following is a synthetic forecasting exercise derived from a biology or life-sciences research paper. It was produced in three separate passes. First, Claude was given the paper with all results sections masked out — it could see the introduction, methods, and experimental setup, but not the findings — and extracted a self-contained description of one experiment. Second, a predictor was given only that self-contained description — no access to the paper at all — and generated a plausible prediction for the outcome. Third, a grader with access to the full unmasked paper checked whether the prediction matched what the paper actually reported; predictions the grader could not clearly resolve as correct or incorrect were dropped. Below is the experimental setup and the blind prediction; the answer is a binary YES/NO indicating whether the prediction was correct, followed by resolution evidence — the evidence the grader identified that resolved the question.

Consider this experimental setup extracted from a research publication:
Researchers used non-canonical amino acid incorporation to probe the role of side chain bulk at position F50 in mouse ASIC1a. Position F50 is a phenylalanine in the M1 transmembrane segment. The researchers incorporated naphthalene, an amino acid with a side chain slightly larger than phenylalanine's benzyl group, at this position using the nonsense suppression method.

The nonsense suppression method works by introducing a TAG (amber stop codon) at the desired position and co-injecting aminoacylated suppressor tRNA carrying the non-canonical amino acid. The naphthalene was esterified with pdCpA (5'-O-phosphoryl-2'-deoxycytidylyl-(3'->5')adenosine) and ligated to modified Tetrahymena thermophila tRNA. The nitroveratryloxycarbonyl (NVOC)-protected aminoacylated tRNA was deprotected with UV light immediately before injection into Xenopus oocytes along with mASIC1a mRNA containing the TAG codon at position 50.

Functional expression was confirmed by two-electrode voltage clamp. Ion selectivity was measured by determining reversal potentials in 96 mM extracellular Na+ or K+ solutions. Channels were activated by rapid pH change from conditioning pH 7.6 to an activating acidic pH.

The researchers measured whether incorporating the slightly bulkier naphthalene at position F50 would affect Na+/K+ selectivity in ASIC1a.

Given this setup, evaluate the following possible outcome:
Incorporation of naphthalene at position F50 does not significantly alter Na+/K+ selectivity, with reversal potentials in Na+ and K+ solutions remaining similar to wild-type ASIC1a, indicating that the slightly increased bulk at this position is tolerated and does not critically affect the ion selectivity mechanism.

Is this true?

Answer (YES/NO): YES